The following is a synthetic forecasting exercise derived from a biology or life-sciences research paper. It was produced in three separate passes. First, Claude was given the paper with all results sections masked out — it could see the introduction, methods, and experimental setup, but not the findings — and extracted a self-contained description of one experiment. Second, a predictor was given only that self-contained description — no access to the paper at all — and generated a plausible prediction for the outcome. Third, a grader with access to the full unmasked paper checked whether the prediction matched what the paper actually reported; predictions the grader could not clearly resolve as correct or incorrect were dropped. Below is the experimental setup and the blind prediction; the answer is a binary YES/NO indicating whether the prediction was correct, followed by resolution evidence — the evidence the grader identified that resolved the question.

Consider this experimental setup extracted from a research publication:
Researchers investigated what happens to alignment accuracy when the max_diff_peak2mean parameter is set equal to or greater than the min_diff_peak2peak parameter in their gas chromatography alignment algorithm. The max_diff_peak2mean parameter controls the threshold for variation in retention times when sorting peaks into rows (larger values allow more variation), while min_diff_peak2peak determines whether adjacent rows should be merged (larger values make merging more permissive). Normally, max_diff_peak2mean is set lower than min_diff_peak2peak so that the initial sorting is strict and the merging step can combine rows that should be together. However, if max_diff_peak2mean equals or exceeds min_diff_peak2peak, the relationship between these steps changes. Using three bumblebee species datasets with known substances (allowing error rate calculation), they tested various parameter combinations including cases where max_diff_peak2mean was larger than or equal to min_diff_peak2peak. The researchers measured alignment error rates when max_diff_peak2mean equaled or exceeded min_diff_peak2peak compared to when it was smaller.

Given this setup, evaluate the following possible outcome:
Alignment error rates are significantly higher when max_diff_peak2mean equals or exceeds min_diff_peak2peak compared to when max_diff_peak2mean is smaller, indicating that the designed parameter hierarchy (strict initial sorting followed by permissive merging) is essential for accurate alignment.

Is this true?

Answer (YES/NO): YES